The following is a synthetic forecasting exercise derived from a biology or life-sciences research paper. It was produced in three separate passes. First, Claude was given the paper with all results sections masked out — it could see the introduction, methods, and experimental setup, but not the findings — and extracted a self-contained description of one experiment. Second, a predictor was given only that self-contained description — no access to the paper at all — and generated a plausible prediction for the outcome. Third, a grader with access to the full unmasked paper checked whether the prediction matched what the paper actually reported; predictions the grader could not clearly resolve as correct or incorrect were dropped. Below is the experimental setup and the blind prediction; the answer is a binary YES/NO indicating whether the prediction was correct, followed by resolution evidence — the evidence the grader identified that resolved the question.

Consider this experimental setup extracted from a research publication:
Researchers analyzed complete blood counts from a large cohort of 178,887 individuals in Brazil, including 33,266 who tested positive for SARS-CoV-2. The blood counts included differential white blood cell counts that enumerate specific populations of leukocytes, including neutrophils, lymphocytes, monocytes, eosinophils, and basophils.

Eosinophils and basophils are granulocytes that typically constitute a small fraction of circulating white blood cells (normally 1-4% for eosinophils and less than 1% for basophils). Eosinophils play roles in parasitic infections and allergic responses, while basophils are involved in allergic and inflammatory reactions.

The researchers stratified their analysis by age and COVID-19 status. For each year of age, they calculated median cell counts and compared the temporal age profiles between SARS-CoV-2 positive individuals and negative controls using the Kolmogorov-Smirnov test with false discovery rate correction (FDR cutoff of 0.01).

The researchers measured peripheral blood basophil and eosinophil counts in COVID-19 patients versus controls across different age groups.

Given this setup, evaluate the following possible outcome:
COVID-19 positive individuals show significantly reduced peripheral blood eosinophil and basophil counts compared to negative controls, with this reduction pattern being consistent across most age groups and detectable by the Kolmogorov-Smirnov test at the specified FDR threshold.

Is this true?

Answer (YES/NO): NO